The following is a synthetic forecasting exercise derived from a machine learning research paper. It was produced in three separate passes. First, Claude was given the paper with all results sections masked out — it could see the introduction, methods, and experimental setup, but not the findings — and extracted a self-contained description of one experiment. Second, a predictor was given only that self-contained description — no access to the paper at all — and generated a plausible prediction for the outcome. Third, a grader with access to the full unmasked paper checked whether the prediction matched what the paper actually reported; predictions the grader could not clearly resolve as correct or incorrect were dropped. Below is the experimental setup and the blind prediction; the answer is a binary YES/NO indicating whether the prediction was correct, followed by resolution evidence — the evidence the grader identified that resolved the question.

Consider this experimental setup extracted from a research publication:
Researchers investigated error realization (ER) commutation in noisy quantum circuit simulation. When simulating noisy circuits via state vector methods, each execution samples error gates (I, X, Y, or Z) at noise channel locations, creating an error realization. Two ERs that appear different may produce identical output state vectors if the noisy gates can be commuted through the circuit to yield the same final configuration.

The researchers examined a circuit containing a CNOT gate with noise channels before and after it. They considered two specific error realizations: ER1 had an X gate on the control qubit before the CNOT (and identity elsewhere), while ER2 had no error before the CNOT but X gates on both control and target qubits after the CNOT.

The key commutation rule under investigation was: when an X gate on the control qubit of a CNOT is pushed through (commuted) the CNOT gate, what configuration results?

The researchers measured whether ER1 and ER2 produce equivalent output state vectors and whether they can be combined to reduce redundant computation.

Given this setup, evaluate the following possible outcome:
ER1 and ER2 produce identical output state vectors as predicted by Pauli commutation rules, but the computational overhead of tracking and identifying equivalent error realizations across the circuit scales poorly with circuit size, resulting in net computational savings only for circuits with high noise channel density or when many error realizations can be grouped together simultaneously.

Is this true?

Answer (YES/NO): NO